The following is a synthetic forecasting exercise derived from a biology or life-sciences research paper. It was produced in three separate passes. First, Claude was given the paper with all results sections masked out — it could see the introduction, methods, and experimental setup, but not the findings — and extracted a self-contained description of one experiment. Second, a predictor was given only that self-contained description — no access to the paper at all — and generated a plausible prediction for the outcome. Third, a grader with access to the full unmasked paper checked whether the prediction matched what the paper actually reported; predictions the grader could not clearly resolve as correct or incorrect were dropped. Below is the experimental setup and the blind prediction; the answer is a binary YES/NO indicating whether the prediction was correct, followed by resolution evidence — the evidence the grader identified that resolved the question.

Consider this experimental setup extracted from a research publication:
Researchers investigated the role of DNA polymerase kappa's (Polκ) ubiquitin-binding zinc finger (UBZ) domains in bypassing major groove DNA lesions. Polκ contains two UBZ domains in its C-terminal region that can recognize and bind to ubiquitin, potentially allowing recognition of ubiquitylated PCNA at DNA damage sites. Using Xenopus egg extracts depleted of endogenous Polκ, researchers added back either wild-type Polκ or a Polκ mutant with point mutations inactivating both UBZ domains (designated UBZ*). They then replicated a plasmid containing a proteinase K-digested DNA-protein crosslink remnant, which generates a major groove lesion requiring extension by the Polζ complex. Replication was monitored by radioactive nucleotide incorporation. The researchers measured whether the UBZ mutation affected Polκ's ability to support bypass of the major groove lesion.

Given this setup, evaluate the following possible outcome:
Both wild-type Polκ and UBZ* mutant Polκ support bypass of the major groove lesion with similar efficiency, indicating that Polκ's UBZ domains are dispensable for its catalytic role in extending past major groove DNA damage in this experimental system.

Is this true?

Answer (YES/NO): NO